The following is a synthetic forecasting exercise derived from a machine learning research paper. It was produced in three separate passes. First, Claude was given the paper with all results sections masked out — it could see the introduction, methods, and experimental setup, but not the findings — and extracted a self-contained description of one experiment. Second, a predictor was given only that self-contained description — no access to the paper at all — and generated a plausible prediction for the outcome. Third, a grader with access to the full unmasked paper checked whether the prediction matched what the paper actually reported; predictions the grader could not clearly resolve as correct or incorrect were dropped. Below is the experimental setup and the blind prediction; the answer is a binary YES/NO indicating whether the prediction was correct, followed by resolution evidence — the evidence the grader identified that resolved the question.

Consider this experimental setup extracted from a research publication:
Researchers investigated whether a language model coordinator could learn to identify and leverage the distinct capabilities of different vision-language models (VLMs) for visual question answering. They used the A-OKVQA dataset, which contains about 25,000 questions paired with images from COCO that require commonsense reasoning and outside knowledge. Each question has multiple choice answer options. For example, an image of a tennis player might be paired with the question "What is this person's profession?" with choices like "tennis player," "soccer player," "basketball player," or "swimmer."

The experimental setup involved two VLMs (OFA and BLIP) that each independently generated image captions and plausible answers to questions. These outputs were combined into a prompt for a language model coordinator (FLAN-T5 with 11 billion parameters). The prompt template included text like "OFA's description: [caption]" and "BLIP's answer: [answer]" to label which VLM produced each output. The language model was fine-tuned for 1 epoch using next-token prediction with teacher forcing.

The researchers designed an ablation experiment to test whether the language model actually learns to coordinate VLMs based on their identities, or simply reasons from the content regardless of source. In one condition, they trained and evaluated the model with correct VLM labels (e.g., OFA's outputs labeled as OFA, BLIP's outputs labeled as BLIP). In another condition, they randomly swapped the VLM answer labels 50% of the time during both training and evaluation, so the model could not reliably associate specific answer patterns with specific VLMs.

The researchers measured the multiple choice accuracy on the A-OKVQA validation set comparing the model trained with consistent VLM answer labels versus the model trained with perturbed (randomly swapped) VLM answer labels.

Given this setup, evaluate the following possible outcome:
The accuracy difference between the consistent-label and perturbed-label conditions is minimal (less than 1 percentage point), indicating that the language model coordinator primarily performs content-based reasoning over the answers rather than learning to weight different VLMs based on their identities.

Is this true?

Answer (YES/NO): NO